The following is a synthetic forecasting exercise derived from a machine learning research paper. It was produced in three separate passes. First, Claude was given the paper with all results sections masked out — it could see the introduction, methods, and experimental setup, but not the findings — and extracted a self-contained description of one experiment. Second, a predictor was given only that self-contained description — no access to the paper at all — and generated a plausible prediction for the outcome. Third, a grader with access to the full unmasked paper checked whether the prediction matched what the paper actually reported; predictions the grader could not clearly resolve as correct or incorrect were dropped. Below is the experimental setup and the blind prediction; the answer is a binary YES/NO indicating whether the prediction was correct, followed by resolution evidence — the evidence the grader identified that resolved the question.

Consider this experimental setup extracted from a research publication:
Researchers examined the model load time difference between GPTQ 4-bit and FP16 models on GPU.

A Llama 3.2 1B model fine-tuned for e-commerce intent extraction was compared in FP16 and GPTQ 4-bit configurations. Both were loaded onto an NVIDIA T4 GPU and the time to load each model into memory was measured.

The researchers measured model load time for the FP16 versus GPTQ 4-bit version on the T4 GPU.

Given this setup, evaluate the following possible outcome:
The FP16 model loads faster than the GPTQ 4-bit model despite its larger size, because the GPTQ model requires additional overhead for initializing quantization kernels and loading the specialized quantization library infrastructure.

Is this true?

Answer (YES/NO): NO